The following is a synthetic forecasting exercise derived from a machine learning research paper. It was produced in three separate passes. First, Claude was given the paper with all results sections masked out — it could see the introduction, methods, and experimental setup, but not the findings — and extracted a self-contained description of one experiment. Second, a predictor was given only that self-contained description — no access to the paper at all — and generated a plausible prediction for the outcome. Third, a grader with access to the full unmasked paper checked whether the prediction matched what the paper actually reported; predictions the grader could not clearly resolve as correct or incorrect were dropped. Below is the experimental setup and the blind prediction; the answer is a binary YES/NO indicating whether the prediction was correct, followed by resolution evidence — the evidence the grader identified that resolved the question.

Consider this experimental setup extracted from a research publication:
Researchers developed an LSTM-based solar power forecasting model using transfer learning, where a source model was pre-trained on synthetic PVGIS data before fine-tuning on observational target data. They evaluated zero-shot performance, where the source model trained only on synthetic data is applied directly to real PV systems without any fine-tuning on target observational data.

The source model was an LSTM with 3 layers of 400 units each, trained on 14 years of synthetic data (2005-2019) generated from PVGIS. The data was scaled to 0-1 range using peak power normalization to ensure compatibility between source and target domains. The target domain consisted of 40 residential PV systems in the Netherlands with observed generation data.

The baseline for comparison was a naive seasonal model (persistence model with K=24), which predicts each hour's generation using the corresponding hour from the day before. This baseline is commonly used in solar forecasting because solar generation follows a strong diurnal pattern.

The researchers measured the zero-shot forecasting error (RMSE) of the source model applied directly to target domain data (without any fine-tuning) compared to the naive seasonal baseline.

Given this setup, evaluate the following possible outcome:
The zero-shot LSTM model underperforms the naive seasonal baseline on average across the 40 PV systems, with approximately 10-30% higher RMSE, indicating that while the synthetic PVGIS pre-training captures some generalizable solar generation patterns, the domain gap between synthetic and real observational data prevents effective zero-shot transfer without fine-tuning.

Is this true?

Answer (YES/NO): NO